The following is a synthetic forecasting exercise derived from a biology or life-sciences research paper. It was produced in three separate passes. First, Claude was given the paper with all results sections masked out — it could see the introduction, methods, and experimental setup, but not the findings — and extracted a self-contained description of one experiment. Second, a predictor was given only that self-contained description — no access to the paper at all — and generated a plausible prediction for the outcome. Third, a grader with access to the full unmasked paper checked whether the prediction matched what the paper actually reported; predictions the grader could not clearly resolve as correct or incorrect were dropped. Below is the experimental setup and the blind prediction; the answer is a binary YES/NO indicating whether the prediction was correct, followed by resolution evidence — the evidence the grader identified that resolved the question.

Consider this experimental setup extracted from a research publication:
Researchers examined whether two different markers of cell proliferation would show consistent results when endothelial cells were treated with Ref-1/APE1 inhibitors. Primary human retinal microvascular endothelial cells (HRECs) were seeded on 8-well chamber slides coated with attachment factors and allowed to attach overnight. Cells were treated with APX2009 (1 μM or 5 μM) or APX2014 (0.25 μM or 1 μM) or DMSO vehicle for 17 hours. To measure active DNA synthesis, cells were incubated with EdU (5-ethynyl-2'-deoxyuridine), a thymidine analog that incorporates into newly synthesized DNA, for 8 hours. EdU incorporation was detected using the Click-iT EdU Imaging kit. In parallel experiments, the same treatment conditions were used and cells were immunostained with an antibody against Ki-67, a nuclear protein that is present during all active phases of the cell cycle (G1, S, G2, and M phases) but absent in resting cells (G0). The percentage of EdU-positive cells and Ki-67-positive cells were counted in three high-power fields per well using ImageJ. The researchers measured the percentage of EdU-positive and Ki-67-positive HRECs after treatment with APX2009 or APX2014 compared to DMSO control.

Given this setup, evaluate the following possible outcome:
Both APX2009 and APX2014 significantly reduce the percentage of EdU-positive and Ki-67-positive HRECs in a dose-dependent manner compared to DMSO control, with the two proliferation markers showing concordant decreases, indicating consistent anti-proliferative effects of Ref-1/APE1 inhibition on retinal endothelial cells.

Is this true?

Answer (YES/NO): YES